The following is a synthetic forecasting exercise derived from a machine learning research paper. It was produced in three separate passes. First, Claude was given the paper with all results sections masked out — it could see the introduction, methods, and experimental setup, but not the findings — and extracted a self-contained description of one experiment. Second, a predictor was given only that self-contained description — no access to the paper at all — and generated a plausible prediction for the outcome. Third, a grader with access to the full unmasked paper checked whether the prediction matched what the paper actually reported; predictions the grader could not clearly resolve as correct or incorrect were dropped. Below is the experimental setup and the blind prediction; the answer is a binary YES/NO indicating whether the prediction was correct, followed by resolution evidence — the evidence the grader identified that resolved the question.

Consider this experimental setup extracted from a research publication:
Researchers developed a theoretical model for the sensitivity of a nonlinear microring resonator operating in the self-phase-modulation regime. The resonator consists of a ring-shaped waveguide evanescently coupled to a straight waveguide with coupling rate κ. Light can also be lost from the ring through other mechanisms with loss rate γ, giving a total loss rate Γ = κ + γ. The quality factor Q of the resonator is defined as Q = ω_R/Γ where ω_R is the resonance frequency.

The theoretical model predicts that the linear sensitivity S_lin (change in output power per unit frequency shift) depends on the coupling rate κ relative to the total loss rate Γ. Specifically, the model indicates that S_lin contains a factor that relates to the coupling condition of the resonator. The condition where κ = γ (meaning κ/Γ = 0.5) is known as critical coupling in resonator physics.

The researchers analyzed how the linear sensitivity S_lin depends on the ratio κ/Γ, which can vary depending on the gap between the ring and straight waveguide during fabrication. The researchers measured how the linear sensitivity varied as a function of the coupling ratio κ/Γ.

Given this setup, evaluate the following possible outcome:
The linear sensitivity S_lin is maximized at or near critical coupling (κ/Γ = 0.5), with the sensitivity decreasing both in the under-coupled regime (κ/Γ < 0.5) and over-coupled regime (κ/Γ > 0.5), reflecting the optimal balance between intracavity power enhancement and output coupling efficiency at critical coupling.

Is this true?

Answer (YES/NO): YES